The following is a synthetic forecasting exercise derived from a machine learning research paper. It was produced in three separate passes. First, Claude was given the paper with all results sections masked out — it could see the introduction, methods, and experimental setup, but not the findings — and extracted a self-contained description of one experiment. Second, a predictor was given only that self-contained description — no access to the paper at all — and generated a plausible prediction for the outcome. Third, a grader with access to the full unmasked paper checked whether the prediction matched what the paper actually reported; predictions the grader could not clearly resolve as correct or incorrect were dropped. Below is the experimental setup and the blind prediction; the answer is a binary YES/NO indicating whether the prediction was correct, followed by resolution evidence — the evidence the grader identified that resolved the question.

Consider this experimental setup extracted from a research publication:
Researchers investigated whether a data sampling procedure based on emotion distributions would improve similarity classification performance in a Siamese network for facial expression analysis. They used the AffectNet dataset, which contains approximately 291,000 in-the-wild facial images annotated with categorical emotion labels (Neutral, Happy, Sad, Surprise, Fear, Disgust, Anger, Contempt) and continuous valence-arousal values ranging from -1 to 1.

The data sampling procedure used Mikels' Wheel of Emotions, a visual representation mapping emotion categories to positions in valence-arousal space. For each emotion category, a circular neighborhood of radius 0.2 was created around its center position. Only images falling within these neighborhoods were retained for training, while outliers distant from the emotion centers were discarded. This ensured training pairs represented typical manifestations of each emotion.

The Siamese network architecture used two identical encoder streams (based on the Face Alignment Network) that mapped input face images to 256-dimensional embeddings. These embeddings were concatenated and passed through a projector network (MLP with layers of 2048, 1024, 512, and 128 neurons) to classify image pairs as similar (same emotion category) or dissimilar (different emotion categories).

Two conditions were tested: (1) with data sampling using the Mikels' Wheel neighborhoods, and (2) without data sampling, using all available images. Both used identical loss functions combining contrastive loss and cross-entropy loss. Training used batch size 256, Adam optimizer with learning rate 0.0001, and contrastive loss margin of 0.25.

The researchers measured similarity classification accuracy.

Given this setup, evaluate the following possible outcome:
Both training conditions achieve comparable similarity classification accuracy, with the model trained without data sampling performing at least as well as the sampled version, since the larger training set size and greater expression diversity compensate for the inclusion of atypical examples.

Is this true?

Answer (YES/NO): NO